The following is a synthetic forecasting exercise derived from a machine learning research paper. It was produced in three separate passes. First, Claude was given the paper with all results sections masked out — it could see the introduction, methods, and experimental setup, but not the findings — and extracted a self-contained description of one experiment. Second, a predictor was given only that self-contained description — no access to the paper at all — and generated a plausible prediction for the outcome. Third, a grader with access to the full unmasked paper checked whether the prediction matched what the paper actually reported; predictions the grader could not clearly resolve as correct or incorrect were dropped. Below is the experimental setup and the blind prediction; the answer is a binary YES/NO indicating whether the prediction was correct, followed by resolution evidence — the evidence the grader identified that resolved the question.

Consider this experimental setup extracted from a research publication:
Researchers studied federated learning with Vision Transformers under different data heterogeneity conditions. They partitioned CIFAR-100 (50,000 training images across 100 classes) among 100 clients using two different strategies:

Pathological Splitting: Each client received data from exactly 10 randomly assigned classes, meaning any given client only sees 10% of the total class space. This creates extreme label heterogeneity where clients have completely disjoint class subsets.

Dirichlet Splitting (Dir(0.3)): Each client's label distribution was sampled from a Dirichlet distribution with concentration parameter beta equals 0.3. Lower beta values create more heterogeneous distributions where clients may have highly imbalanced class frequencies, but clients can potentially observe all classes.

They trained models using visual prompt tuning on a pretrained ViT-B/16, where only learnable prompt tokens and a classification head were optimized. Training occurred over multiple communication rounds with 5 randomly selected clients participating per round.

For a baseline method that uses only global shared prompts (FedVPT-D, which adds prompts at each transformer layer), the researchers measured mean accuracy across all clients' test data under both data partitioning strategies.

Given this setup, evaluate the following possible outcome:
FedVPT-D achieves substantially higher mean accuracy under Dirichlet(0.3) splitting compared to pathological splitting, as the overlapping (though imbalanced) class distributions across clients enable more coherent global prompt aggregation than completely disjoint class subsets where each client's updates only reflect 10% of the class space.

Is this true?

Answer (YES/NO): NO